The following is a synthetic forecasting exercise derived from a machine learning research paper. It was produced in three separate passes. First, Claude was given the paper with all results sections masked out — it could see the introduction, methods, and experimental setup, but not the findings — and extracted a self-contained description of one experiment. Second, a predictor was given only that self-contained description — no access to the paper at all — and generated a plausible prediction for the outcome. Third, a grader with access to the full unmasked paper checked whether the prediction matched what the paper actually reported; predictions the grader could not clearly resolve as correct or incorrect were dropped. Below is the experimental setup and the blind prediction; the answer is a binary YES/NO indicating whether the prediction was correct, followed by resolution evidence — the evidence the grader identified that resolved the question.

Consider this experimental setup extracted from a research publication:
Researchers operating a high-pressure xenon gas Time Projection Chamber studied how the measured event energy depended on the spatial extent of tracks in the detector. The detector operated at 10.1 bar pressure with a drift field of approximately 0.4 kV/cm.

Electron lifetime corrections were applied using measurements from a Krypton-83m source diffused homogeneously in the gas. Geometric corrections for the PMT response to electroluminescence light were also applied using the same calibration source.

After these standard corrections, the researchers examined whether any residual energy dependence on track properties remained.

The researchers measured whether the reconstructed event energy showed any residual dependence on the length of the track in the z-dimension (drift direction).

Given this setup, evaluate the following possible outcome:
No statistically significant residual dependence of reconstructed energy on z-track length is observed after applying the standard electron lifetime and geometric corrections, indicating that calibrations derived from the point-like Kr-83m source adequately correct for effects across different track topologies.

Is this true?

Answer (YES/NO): NO